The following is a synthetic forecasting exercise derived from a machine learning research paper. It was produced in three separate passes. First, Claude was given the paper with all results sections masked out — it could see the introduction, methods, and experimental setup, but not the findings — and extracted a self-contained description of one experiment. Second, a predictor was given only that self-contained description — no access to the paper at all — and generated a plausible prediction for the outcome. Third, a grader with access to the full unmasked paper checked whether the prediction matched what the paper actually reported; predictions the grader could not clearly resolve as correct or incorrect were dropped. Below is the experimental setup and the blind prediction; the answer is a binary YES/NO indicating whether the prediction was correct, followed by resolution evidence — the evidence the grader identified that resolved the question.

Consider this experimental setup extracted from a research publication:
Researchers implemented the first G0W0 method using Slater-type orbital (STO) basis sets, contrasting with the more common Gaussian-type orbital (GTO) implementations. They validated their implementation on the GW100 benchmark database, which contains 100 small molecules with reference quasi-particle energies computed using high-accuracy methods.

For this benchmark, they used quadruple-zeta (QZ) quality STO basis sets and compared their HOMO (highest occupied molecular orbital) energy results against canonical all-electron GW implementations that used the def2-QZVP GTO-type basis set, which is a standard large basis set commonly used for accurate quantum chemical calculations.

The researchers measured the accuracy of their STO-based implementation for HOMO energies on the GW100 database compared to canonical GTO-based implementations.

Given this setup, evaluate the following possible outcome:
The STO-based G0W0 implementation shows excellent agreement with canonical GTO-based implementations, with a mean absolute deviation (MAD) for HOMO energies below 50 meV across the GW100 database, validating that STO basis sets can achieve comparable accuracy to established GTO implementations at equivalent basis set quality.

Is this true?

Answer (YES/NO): NO